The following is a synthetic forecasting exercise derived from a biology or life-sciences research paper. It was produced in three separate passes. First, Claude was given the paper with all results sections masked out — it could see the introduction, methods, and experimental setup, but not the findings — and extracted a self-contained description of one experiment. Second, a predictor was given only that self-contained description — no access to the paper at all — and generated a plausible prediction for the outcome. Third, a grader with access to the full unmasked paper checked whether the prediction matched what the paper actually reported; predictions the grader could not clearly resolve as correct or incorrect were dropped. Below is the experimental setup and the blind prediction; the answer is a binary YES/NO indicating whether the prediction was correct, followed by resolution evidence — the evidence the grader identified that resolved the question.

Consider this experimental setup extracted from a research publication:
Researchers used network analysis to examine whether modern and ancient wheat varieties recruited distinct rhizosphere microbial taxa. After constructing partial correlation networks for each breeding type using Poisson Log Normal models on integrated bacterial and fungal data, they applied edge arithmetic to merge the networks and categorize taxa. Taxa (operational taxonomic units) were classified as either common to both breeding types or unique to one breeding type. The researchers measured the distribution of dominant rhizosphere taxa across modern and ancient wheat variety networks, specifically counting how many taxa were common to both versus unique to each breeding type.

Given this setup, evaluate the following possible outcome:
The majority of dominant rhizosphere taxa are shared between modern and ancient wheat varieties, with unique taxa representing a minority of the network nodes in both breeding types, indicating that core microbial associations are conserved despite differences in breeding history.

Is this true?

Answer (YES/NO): NO